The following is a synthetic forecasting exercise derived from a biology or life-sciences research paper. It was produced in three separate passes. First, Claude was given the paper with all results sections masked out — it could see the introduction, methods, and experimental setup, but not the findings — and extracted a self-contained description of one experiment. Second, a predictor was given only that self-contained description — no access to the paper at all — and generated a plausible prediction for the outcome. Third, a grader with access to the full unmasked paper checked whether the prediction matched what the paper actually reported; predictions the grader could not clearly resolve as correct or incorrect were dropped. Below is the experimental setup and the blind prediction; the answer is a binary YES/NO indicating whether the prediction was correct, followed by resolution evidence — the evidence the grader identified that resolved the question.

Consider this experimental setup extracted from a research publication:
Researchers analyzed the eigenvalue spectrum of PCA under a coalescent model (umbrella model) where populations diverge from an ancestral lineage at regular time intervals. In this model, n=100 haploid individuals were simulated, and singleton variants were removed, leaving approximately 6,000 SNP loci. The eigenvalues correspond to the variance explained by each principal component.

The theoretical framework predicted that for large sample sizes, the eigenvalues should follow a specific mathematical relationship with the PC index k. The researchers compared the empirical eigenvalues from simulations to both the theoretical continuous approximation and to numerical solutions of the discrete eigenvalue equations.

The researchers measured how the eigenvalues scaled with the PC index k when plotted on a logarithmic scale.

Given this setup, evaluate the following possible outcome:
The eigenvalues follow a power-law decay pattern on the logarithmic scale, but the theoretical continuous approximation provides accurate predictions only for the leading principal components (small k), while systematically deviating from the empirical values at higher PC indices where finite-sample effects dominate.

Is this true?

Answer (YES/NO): NO